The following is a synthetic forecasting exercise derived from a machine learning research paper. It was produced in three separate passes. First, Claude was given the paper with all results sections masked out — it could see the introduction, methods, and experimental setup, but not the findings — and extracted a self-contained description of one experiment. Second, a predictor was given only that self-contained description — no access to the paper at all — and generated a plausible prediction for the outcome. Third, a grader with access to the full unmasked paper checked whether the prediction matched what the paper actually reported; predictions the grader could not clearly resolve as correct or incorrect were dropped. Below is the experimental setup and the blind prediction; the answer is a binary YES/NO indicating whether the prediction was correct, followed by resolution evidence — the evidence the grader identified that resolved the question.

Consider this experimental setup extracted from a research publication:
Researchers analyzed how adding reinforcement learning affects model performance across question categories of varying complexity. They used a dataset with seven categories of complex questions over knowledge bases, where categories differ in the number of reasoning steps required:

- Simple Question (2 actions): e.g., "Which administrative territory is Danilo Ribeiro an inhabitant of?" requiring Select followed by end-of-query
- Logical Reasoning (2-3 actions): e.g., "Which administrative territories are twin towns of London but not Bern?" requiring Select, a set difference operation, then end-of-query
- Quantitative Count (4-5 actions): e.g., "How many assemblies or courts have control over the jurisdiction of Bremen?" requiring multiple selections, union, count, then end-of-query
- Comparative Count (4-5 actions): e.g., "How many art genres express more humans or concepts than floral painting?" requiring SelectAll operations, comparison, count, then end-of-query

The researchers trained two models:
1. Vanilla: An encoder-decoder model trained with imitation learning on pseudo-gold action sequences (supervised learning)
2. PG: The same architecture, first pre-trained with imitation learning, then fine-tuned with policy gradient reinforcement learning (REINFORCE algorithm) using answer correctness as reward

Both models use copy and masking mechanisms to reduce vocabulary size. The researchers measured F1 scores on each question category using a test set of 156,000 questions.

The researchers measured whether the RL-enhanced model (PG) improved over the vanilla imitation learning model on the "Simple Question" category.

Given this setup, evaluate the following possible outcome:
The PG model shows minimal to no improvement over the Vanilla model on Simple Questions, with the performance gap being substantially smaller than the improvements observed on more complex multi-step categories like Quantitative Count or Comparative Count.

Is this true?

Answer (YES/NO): YES